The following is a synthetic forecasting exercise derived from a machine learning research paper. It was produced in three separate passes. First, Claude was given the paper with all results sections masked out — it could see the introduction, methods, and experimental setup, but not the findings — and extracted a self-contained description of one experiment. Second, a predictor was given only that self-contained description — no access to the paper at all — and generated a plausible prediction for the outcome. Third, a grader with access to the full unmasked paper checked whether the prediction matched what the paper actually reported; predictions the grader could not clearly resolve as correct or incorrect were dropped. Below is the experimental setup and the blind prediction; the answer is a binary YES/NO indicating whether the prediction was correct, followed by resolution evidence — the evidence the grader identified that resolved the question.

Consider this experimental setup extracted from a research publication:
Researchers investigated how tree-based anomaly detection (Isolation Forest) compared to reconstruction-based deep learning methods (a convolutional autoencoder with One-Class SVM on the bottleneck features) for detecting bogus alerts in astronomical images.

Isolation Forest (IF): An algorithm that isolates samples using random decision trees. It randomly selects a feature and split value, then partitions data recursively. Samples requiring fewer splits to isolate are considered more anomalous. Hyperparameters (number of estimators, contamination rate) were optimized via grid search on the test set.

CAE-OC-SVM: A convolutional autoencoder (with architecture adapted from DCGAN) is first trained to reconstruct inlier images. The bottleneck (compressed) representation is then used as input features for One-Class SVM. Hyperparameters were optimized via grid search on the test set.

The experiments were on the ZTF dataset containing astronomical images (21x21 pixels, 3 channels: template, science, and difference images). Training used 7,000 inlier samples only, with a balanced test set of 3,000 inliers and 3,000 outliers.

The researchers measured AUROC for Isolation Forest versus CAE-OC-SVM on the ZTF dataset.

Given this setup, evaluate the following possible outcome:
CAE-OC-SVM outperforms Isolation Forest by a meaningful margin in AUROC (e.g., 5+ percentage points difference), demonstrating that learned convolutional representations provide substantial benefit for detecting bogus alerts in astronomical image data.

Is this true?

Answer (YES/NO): NO